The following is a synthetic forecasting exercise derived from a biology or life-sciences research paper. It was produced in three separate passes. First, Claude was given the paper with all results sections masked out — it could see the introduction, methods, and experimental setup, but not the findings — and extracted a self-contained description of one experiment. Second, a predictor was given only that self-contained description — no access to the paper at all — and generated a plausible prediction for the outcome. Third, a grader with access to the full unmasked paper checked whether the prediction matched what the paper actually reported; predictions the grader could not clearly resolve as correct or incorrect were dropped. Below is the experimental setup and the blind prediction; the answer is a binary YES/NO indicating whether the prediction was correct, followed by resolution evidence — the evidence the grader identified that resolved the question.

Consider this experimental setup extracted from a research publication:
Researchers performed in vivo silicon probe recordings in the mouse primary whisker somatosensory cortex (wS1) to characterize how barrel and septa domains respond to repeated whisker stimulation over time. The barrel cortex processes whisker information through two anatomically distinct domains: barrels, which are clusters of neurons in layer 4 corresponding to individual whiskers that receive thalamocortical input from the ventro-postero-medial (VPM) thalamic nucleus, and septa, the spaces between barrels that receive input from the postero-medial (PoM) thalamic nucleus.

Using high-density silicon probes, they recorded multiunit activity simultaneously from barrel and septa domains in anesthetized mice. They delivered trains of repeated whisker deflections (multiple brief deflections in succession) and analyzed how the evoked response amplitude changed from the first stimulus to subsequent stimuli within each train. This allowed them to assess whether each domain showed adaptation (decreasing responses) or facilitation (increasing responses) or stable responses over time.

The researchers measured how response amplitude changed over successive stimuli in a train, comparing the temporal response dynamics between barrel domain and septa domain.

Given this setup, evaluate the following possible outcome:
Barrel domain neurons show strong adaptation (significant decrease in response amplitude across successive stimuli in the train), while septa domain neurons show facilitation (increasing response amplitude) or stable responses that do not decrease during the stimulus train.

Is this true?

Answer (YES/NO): NO